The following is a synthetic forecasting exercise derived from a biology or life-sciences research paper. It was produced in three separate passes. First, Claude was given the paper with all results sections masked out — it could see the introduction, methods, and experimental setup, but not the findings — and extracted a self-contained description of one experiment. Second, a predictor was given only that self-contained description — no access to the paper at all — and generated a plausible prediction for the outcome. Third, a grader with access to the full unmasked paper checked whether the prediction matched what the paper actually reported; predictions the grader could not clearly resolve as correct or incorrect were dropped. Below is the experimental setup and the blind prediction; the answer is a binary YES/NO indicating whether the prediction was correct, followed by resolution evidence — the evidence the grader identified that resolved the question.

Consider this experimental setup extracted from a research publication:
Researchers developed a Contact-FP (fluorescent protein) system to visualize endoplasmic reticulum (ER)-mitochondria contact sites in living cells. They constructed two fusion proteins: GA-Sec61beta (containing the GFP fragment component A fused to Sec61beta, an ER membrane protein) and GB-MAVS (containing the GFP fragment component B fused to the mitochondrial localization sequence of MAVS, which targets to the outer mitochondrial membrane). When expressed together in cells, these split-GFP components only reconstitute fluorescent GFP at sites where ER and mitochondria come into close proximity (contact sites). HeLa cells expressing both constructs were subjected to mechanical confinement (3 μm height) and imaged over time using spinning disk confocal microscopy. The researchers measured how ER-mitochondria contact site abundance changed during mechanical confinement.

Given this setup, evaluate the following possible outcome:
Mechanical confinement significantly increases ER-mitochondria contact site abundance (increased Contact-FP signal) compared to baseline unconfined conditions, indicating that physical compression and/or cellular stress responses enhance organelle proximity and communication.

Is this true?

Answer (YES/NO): NO